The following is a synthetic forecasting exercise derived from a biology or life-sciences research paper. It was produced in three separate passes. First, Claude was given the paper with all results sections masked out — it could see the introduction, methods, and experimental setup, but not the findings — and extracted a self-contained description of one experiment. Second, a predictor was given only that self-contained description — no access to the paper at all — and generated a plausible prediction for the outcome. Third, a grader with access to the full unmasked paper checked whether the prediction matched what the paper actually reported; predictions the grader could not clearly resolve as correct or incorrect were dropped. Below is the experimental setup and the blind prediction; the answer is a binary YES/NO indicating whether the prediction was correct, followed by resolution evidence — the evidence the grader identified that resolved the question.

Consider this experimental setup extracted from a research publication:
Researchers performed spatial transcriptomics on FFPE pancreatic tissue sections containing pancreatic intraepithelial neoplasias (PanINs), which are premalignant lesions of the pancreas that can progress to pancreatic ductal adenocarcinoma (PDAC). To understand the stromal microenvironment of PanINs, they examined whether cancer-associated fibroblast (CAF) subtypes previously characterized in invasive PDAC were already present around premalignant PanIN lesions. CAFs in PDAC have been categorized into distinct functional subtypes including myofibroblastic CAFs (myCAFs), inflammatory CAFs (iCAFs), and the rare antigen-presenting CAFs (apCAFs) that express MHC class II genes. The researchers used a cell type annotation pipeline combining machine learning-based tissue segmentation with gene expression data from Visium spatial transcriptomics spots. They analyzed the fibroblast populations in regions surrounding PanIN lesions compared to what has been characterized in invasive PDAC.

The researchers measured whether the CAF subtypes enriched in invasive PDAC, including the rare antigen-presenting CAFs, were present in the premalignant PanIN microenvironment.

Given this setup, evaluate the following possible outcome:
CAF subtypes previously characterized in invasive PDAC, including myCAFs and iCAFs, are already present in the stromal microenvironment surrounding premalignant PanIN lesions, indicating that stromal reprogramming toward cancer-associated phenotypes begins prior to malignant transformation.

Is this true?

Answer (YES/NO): YES